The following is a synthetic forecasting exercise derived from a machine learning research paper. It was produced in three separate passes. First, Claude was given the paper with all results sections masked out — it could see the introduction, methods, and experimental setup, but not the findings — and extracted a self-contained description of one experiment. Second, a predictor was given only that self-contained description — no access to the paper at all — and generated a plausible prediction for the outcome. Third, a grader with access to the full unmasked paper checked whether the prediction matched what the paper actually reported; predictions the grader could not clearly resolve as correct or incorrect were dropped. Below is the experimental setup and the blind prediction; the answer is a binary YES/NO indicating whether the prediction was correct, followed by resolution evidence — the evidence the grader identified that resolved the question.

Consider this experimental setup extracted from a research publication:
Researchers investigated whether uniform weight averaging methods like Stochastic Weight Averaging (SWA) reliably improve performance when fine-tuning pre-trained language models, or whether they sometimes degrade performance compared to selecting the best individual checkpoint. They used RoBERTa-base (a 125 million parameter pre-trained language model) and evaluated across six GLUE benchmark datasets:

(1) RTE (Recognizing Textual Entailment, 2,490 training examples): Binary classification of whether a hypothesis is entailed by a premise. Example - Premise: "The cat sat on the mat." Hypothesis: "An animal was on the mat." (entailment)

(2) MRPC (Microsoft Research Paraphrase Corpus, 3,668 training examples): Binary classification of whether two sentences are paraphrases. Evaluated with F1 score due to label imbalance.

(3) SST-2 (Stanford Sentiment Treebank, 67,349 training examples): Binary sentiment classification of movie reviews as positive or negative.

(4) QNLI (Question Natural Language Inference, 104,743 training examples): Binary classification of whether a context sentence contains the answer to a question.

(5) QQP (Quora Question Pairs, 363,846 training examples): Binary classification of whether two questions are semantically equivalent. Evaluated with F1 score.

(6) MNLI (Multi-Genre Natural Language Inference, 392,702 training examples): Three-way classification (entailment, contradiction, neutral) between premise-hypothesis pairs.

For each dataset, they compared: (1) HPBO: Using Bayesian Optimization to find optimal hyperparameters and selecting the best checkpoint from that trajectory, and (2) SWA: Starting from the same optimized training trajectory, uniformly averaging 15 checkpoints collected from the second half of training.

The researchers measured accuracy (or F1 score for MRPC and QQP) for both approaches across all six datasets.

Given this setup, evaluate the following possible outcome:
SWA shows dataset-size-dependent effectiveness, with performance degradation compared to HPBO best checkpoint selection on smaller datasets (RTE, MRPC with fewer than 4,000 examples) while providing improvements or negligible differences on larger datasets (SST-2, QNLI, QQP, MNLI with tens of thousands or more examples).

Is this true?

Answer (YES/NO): NO